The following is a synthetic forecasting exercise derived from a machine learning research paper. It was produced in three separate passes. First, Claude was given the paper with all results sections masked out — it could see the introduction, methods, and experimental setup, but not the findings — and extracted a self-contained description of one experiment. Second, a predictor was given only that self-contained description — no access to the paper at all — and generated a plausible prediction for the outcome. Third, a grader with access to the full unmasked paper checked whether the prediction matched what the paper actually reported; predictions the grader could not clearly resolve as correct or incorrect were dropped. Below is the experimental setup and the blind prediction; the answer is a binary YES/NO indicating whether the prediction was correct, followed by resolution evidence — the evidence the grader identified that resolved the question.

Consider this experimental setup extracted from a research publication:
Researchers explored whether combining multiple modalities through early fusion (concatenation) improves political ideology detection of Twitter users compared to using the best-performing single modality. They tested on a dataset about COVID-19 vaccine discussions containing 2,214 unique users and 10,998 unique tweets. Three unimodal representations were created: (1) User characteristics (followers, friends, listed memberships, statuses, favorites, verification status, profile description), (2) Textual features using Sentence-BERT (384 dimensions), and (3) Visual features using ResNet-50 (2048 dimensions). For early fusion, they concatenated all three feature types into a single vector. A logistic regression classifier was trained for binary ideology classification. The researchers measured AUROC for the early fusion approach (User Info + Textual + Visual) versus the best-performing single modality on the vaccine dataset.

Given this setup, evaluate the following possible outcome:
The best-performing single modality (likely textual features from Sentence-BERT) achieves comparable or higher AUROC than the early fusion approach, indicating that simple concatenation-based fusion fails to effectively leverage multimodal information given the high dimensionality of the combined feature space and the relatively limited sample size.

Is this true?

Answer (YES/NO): NO